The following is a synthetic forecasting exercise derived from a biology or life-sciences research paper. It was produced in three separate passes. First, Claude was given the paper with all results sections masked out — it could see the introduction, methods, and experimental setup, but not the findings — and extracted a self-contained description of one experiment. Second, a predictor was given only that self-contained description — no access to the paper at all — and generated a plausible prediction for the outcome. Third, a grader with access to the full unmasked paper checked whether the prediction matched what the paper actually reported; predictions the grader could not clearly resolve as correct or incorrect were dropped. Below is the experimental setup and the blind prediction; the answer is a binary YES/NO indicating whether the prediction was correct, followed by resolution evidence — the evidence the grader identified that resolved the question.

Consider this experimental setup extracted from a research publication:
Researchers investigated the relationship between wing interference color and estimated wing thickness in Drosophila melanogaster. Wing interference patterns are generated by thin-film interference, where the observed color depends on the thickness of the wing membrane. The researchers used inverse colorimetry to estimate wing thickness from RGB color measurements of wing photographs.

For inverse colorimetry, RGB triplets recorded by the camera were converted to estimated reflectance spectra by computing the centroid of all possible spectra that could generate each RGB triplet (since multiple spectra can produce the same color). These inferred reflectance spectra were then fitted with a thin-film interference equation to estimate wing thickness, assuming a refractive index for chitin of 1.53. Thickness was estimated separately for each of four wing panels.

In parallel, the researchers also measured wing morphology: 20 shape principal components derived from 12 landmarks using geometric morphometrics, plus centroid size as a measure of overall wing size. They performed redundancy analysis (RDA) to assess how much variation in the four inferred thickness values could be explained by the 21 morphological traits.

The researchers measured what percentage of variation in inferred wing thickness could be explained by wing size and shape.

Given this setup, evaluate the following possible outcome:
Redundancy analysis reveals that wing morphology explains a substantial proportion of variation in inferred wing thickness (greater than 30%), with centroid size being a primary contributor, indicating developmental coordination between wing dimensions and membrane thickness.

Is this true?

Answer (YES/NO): NO